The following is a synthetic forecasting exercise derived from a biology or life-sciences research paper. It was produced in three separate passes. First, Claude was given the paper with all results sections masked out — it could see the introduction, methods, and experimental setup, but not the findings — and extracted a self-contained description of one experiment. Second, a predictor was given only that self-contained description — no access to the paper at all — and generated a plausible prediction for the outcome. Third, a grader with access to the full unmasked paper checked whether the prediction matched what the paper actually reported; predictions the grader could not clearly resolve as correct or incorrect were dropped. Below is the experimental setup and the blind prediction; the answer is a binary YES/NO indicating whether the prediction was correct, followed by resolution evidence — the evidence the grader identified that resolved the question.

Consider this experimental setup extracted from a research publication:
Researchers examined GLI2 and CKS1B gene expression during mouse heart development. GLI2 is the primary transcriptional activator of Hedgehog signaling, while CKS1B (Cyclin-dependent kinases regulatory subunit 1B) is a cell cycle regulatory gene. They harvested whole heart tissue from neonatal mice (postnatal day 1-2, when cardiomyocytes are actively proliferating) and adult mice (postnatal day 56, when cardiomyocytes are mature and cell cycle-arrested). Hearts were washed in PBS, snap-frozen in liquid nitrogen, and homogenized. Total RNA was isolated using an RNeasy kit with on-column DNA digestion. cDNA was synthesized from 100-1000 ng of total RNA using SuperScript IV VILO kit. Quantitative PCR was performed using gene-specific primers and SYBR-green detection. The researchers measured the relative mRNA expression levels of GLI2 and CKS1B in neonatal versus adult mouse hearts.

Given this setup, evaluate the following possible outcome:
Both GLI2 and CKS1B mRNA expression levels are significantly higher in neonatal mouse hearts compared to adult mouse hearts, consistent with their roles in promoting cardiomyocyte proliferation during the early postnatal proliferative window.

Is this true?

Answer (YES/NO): YES